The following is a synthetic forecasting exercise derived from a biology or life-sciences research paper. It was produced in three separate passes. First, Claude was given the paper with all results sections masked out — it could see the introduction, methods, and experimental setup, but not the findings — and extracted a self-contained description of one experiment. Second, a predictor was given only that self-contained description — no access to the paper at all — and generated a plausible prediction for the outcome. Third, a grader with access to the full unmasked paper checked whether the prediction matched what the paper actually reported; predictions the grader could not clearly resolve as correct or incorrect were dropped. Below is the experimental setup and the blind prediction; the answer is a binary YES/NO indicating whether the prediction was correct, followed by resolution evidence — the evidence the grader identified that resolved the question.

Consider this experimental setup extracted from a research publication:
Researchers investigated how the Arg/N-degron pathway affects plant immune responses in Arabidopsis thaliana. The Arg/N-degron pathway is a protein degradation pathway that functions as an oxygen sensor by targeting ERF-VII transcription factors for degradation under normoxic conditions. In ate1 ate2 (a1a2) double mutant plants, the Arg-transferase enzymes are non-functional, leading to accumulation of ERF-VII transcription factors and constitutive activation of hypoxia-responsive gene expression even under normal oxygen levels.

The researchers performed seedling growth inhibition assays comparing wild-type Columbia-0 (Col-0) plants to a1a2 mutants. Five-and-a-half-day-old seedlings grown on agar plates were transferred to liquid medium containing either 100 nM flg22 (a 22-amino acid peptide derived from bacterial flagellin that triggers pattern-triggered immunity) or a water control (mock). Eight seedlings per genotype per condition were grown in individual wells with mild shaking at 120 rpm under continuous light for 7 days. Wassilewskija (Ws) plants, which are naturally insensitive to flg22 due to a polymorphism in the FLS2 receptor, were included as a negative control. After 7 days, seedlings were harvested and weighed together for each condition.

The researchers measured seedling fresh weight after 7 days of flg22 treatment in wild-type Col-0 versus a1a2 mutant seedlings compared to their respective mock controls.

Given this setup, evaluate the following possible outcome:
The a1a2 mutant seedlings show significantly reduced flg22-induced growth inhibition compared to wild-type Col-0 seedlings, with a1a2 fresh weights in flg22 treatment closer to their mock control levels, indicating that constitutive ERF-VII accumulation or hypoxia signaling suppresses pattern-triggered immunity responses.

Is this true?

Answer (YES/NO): NO